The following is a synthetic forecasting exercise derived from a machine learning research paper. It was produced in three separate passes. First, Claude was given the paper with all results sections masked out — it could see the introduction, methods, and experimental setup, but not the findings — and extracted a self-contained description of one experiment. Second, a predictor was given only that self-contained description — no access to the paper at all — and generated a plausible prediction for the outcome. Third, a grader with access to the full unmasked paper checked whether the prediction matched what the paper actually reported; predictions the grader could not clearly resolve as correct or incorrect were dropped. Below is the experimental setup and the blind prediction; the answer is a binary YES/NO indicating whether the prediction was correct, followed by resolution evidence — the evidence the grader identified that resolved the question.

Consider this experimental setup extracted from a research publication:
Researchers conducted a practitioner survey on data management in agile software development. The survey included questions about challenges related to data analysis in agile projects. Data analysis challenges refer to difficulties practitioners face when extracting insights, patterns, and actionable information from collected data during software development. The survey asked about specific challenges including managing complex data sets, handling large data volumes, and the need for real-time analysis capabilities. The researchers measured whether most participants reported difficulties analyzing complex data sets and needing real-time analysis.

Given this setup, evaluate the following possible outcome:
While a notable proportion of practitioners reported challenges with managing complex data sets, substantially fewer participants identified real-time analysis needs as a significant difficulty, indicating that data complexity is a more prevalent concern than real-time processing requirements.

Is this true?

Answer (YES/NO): NO